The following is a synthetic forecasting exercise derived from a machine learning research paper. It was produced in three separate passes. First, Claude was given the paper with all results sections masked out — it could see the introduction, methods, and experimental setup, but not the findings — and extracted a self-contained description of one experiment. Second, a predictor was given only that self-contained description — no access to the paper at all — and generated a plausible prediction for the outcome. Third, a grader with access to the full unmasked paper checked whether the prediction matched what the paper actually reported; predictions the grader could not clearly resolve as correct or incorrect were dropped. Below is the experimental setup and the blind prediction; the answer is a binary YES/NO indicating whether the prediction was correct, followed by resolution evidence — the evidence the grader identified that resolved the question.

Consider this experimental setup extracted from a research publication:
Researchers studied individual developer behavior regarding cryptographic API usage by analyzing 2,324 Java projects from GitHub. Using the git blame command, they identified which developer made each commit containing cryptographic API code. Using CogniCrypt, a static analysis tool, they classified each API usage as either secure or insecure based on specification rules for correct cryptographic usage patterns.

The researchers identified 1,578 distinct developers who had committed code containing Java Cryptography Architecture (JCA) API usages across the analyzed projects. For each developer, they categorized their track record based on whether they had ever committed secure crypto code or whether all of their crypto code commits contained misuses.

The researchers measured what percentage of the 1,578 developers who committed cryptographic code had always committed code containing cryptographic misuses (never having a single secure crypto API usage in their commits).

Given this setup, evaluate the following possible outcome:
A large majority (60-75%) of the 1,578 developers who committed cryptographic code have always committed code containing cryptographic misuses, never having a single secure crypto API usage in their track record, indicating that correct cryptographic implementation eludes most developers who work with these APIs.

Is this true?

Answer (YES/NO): NO